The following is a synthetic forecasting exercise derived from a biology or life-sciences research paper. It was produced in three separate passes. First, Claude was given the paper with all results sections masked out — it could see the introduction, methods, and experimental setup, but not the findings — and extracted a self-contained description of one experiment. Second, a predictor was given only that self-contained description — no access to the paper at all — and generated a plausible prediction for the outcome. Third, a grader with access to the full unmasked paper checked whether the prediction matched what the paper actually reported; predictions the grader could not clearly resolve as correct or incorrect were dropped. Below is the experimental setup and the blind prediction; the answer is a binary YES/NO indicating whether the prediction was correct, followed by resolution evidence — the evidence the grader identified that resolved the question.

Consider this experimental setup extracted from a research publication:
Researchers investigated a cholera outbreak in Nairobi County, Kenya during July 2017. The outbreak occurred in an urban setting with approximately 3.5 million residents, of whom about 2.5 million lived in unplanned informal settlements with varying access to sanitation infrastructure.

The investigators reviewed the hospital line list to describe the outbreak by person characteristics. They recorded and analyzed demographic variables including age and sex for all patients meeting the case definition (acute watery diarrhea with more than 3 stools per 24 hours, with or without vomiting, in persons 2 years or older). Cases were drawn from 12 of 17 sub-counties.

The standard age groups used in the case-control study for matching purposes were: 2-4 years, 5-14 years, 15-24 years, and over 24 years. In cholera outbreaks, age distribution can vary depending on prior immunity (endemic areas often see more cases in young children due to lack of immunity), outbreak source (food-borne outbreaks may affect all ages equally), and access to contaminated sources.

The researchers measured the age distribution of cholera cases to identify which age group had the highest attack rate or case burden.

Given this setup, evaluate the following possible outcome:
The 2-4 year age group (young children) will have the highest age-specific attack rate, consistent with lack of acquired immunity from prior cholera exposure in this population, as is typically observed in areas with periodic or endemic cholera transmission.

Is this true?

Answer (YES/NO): NO